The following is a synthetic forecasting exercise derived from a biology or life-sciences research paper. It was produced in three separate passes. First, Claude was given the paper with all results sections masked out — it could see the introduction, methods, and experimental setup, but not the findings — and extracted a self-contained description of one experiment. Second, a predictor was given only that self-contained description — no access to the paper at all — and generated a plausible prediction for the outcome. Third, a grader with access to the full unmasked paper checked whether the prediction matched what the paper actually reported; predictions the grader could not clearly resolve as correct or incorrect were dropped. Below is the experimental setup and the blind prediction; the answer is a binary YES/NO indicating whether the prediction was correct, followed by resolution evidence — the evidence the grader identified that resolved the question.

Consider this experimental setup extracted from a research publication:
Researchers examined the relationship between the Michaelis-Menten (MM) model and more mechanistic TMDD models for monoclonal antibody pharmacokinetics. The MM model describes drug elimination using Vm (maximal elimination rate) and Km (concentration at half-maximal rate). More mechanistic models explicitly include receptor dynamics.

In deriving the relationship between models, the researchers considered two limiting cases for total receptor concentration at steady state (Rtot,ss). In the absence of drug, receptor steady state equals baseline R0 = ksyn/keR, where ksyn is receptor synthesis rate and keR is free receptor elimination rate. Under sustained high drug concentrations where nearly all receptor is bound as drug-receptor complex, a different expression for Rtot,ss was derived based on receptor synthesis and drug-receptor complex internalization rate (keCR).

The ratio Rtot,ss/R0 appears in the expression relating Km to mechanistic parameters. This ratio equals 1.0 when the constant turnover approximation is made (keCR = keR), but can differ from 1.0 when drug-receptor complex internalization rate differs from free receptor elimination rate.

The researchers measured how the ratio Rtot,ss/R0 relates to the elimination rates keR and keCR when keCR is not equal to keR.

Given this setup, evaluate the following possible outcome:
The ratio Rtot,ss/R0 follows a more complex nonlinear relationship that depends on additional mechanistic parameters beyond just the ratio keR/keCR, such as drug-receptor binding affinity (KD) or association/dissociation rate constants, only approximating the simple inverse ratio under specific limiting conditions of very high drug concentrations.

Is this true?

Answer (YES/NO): NO